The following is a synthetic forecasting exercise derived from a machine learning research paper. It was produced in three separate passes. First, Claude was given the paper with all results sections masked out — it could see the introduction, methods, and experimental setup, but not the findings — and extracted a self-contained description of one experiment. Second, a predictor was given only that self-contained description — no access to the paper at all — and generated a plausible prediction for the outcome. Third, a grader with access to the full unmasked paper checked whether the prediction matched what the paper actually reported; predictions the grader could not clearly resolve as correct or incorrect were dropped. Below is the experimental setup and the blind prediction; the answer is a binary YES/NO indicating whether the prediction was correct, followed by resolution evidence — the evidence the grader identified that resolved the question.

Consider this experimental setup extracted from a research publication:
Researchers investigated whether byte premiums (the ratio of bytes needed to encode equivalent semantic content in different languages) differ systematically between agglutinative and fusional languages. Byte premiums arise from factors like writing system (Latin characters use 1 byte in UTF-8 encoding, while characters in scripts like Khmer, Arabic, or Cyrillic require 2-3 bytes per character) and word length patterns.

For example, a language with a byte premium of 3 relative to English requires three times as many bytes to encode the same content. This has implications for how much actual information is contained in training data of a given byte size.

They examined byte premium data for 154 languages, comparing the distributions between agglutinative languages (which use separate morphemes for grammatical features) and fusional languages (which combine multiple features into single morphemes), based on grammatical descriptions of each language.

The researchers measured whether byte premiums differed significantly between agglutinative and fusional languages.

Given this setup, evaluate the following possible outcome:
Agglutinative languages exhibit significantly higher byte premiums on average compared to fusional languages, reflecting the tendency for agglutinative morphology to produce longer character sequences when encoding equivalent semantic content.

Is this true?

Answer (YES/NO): NO